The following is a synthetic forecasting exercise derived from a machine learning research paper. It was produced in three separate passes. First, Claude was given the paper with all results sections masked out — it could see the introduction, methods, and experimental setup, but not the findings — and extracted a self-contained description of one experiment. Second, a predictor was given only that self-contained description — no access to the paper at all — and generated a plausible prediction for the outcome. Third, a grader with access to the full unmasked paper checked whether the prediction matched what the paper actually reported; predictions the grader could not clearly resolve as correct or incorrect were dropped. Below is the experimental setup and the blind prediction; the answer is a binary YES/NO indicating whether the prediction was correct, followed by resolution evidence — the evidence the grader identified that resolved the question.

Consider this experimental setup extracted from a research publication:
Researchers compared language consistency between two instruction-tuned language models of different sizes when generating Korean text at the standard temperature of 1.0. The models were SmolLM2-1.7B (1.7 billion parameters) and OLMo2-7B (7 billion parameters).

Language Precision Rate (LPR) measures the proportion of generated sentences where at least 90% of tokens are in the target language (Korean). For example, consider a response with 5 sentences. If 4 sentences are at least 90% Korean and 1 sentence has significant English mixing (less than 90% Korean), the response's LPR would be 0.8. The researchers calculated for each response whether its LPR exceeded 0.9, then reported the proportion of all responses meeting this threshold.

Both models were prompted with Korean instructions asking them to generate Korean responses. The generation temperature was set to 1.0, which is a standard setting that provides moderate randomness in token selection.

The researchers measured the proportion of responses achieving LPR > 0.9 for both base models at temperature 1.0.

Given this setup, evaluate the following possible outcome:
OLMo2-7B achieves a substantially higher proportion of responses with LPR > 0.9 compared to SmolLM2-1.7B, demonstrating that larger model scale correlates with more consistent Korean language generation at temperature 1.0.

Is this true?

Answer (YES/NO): NO